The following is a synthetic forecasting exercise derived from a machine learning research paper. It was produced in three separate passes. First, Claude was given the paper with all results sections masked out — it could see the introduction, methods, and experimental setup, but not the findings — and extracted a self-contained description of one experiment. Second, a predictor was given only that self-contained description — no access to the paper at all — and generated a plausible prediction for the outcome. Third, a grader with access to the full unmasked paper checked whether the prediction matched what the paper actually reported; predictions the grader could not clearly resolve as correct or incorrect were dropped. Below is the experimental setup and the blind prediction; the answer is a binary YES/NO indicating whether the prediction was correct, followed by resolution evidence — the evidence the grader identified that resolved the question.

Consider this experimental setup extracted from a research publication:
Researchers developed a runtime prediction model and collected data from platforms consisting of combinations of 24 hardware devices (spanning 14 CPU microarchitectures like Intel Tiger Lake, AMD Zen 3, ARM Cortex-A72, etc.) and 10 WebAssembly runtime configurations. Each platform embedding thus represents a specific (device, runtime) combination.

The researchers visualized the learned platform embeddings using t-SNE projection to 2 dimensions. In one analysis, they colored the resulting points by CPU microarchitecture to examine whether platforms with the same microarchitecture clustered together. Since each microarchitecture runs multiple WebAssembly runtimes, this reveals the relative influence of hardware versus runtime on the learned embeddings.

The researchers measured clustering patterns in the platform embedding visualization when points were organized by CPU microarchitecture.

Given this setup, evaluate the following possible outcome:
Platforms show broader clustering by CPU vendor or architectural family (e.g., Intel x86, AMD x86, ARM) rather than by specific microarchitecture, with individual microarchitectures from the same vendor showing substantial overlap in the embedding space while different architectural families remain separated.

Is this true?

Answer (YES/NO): NO